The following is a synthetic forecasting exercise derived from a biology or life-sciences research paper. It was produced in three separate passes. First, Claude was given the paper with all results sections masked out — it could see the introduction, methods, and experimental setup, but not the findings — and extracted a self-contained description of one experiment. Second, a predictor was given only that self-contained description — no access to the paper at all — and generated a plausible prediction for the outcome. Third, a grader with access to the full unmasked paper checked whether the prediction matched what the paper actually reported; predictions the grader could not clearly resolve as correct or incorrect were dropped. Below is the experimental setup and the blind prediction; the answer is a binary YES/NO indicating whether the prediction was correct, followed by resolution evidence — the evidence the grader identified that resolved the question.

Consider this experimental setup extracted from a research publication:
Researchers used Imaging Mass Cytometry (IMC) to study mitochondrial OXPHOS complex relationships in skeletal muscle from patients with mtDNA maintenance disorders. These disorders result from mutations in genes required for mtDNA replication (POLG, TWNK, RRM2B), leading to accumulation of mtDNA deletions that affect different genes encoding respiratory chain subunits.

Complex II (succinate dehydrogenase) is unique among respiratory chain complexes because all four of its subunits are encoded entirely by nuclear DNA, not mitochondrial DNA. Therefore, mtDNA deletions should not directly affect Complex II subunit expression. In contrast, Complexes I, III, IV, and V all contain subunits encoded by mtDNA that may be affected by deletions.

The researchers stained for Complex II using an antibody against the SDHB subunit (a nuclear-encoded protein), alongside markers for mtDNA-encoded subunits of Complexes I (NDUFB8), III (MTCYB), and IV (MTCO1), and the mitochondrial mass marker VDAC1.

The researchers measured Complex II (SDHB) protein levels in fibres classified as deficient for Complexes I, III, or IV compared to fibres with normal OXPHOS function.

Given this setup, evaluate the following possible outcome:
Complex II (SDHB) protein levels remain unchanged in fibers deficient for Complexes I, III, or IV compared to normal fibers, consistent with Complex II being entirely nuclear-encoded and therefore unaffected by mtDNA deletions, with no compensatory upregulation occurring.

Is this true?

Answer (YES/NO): NO